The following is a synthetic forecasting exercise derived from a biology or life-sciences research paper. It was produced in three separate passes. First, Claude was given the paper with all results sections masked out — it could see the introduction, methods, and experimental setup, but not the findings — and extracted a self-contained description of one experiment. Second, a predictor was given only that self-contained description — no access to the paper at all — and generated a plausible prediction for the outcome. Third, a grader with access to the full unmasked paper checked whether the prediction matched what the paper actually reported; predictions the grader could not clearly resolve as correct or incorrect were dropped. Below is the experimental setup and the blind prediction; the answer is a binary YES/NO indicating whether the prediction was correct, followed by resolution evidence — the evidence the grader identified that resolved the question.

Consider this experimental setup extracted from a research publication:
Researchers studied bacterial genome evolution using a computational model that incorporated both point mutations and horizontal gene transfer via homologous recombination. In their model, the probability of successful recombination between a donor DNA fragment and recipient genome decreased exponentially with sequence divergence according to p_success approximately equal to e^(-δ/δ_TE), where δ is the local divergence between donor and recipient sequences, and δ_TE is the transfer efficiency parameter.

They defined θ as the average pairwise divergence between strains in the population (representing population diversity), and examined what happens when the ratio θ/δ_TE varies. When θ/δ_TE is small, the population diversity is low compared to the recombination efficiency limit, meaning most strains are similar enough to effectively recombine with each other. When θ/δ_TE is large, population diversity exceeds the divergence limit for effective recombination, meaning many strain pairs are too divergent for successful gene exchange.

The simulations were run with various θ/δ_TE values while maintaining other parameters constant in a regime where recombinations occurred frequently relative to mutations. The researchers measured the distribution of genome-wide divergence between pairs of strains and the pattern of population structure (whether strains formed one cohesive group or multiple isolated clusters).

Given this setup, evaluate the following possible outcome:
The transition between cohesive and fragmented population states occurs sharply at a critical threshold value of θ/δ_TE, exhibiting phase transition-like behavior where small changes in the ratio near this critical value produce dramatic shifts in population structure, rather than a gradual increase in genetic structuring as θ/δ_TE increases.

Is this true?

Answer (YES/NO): YES